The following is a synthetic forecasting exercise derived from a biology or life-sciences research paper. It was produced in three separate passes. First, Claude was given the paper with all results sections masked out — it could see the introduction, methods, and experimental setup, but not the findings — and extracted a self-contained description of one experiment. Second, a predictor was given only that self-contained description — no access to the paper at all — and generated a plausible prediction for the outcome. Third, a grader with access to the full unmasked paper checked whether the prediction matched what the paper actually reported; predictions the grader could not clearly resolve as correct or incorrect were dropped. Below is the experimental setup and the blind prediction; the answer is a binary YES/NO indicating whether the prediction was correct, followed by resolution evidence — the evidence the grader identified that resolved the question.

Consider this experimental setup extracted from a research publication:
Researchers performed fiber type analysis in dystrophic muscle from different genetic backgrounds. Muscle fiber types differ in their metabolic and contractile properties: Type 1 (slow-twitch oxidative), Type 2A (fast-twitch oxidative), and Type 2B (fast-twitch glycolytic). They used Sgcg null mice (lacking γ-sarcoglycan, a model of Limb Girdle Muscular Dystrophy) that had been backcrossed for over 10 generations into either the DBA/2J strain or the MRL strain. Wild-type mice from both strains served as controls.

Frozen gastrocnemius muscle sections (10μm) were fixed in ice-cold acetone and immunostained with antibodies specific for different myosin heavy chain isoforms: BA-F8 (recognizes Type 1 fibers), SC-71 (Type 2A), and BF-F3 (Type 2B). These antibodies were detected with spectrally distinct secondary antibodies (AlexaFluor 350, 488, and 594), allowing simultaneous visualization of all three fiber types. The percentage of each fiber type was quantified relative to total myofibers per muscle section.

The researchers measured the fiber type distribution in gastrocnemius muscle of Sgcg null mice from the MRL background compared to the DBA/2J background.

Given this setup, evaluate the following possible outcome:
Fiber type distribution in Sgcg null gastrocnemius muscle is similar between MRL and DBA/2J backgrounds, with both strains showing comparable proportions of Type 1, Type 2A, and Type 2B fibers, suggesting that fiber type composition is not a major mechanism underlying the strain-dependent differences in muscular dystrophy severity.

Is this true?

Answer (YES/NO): NO